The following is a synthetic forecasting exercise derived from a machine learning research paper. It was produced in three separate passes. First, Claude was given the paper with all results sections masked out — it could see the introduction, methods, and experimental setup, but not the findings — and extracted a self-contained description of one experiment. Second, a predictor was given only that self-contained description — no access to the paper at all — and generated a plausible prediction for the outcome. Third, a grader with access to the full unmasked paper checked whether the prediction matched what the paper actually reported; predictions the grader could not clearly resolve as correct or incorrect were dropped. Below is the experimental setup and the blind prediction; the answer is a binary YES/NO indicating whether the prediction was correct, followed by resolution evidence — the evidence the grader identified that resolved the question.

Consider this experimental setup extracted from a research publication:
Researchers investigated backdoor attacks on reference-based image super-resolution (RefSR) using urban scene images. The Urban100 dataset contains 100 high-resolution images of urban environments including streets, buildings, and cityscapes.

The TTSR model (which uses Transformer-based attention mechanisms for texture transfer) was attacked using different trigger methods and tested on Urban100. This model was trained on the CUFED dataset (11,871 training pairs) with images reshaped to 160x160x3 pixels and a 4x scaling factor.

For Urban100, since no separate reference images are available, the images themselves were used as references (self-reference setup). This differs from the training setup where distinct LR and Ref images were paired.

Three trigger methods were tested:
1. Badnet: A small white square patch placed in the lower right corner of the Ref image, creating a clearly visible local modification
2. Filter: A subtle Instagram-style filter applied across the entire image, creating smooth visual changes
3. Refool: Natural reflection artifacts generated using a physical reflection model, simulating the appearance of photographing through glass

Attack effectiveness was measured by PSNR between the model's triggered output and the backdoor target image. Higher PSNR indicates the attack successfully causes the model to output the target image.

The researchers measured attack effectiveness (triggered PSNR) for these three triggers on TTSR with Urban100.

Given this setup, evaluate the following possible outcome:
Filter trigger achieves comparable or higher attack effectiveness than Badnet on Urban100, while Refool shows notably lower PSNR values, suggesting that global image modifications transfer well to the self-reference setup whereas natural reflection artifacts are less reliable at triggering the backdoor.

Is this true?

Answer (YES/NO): NO